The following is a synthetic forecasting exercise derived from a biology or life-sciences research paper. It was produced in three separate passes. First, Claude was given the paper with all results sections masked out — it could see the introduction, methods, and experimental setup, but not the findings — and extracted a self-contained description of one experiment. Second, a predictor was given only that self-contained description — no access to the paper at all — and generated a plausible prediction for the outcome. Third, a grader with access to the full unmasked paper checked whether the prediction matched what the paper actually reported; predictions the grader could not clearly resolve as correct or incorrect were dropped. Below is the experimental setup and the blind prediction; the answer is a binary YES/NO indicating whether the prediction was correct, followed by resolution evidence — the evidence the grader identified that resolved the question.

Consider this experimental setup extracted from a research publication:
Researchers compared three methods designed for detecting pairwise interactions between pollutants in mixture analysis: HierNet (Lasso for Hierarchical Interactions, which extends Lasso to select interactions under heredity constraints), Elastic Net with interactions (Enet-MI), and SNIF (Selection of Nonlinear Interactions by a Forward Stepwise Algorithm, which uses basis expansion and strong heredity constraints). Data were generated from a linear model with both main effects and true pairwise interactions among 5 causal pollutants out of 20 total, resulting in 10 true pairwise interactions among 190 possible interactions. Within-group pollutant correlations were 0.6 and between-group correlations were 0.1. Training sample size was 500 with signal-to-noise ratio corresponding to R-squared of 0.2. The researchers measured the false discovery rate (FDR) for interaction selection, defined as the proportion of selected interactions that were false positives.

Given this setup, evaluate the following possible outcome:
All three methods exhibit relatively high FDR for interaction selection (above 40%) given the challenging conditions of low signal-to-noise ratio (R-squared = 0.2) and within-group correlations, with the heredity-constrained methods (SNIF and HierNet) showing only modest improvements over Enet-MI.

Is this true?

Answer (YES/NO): NO